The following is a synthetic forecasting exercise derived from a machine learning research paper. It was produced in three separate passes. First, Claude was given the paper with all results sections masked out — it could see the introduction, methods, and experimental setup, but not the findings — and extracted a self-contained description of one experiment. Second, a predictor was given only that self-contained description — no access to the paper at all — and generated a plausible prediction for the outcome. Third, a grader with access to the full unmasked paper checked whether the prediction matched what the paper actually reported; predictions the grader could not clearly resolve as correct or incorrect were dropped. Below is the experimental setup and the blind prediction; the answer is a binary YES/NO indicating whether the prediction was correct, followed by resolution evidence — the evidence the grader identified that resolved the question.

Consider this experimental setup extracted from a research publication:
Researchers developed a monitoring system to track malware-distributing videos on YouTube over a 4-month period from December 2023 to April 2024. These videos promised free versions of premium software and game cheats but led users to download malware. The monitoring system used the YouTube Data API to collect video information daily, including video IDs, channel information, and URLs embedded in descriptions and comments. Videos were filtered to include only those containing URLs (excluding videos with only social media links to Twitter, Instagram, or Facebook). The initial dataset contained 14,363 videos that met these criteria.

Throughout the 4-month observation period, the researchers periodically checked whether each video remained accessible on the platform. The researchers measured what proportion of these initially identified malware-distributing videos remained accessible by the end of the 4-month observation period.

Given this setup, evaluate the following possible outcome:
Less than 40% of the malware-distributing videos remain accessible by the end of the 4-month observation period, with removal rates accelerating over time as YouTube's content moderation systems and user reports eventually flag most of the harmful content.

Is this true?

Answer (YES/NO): NO